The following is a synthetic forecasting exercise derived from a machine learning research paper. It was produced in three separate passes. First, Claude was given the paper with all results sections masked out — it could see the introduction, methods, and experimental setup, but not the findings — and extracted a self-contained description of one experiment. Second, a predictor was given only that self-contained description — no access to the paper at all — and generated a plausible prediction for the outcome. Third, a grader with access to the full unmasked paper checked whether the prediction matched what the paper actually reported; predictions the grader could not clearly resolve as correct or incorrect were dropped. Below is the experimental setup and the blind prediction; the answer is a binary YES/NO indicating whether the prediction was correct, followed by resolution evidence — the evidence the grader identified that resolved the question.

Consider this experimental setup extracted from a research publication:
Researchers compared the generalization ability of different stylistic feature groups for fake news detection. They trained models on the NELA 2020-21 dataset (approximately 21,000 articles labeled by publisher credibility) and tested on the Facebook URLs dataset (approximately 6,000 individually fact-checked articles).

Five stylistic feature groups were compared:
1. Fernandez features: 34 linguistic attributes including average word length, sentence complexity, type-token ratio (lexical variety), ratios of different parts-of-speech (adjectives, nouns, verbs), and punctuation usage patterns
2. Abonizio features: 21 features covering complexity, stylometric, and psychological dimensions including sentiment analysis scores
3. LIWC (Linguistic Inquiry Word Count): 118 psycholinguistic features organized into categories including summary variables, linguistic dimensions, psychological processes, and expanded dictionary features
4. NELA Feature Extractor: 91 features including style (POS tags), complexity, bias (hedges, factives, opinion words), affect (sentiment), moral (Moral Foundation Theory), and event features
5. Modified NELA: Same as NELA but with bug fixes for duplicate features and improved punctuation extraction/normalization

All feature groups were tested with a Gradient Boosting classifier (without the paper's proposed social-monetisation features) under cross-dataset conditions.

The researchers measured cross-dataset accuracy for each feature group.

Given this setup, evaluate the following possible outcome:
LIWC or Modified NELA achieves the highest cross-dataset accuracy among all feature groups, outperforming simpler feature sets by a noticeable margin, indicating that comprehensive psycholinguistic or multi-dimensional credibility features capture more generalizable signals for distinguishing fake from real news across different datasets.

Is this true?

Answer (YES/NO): NO